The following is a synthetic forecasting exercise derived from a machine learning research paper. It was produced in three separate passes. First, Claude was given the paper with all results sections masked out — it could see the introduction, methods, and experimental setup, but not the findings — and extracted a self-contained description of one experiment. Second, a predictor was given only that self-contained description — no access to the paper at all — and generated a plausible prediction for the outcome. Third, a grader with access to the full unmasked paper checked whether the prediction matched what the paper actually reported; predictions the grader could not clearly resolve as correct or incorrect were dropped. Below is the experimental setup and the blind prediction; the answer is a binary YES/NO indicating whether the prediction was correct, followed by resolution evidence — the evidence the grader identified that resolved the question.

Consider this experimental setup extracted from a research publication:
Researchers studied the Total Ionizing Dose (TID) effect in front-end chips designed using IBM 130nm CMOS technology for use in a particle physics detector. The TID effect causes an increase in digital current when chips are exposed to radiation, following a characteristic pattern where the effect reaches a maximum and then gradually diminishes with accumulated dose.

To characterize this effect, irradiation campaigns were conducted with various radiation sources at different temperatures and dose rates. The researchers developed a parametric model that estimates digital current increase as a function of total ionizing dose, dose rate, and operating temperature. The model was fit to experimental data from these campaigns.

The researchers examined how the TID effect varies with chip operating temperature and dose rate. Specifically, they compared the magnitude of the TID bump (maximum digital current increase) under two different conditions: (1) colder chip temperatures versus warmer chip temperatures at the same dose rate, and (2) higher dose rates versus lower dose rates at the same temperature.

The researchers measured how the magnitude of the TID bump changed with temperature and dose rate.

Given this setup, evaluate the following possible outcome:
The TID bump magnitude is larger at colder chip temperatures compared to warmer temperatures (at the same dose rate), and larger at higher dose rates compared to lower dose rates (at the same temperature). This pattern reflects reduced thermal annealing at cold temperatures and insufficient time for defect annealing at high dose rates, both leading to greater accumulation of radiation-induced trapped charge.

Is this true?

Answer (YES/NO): YES